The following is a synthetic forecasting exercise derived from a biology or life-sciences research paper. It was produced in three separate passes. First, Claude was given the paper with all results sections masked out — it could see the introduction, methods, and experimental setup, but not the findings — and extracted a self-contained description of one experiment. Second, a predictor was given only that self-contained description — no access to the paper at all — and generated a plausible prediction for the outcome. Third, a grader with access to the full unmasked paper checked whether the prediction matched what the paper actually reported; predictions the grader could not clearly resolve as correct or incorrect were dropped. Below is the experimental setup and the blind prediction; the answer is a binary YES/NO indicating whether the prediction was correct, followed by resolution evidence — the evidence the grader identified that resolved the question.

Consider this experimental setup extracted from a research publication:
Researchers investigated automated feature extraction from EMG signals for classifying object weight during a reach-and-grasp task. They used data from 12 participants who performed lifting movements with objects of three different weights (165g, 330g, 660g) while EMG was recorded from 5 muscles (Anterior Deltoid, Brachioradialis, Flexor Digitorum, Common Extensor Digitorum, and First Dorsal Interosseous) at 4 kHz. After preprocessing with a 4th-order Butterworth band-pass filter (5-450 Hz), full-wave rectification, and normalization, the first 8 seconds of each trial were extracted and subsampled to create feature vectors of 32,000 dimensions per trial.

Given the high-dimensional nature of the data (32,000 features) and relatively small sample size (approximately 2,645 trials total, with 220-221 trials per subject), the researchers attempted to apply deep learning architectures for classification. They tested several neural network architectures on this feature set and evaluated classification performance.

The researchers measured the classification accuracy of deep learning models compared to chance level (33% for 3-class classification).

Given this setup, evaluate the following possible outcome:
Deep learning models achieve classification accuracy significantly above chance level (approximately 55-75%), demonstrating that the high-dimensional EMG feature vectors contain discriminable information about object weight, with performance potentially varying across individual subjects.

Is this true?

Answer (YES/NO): NO